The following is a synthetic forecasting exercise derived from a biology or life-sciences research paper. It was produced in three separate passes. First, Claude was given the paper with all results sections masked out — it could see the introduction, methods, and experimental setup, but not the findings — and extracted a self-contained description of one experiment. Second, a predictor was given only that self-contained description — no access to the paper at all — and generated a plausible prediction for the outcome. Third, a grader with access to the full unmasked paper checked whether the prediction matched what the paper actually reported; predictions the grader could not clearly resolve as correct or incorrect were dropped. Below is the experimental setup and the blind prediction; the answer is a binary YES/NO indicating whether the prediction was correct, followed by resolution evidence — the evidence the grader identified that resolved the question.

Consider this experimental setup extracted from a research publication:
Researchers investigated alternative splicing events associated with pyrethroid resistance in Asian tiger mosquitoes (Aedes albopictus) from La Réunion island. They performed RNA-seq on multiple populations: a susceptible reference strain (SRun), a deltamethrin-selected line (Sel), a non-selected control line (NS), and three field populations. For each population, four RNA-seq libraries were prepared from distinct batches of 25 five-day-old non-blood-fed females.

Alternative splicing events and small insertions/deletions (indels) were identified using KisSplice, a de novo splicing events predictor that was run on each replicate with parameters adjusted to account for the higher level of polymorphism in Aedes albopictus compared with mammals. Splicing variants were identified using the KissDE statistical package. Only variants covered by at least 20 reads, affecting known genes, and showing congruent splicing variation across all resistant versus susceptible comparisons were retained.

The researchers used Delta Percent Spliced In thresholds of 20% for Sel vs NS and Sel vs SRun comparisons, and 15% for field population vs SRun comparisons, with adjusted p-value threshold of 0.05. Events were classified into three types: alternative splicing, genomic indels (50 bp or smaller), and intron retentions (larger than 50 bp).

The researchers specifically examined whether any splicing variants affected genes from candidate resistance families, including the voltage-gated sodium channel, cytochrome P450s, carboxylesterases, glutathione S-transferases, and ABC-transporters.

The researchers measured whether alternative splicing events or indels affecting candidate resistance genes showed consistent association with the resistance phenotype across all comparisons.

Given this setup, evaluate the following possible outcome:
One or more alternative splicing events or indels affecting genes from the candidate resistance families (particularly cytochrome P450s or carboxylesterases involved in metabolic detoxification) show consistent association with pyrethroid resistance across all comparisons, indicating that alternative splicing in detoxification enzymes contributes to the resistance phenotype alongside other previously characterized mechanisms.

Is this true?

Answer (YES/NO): NO